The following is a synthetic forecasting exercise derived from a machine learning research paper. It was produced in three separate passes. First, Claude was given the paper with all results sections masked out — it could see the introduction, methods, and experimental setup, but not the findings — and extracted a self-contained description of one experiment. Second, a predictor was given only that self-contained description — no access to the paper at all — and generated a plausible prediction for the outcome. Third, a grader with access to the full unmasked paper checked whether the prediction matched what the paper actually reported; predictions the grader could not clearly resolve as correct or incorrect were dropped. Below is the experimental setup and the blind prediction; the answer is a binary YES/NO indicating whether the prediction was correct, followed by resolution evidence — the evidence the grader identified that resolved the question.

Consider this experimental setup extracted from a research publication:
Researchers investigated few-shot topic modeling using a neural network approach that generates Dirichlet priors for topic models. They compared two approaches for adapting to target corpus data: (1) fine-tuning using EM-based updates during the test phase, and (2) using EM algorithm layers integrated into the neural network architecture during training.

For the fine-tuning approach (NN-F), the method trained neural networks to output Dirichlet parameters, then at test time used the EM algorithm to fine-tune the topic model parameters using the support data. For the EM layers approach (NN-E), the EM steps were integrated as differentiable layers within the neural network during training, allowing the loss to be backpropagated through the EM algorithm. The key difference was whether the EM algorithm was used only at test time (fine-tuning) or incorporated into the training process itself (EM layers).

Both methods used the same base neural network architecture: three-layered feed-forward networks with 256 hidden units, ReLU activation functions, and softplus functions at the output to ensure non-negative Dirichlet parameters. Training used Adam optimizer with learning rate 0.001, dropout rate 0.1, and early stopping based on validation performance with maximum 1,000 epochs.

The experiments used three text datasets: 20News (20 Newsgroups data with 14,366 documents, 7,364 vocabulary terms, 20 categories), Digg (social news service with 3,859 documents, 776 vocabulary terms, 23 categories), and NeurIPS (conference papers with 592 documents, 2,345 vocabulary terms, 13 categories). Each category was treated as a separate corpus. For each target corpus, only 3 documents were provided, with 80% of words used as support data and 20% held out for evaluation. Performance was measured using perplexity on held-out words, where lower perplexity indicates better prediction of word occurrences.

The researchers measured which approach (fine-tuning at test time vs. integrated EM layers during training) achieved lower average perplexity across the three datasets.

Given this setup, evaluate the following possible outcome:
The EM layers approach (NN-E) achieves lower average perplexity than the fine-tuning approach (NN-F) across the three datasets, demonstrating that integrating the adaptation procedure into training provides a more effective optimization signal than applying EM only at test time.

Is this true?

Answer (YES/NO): YES